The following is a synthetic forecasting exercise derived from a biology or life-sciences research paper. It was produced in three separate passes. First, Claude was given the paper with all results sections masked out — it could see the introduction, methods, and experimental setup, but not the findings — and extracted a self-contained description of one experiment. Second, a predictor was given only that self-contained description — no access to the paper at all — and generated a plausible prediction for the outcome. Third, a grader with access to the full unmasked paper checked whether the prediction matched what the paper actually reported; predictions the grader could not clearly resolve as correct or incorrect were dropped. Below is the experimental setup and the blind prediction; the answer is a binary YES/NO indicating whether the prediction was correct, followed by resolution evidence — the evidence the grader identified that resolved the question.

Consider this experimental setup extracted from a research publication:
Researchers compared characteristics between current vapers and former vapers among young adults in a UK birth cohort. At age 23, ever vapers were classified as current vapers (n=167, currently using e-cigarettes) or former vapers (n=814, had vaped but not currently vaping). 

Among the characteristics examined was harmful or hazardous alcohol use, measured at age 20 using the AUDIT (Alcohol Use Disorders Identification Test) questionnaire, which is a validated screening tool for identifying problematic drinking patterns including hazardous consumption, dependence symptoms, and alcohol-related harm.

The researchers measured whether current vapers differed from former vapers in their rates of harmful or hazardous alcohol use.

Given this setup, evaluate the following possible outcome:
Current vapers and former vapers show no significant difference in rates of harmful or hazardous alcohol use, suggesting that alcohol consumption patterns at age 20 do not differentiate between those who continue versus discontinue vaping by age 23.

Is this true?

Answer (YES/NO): NO